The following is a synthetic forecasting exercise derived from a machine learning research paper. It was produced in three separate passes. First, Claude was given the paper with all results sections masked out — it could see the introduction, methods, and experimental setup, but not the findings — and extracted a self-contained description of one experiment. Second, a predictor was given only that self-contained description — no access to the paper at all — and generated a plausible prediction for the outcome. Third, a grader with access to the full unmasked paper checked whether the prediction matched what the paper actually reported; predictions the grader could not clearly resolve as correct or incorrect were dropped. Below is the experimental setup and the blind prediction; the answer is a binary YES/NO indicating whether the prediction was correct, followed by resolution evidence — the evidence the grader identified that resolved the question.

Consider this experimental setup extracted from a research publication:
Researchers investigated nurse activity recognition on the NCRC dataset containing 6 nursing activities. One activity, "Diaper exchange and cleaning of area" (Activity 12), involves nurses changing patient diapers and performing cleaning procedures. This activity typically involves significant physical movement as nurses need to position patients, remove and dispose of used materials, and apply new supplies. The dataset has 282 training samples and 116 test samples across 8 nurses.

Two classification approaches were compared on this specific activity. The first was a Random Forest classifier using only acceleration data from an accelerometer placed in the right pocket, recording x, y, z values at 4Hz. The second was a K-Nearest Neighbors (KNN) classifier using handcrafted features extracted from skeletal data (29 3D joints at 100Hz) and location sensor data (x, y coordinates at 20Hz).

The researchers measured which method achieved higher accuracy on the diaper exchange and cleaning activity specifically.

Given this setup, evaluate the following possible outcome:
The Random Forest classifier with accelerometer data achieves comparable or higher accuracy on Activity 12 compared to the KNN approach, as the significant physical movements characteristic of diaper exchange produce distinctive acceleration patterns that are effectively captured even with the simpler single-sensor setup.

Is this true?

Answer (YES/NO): NO